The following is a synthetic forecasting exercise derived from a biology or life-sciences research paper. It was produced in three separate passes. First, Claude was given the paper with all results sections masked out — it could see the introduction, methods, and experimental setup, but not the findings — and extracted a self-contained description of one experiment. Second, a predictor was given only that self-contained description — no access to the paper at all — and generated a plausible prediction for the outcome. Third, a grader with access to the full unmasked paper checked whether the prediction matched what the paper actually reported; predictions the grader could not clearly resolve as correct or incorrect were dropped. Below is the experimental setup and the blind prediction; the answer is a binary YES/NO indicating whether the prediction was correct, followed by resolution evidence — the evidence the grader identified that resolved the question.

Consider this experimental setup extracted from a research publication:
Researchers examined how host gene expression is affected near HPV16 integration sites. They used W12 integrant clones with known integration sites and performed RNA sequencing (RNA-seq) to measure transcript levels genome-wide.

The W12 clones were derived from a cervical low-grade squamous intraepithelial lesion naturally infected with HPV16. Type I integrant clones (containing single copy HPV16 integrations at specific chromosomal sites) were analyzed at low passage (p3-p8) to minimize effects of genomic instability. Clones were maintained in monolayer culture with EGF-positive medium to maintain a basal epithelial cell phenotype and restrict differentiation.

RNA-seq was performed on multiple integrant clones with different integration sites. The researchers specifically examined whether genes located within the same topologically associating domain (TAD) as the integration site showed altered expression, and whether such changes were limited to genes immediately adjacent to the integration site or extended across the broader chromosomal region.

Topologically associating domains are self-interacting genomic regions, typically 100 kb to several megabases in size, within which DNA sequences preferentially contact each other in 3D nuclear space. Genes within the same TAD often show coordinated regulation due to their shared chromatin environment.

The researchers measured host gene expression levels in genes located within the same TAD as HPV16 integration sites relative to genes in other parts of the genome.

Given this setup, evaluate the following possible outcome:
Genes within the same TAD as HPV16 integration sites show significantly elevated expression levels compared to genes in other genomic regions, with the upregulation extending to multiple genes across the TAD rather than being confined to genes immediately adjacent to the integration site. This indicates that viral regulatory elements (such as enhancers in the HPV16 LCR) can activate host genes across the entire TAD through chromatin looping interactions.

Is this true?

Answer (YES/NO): NO